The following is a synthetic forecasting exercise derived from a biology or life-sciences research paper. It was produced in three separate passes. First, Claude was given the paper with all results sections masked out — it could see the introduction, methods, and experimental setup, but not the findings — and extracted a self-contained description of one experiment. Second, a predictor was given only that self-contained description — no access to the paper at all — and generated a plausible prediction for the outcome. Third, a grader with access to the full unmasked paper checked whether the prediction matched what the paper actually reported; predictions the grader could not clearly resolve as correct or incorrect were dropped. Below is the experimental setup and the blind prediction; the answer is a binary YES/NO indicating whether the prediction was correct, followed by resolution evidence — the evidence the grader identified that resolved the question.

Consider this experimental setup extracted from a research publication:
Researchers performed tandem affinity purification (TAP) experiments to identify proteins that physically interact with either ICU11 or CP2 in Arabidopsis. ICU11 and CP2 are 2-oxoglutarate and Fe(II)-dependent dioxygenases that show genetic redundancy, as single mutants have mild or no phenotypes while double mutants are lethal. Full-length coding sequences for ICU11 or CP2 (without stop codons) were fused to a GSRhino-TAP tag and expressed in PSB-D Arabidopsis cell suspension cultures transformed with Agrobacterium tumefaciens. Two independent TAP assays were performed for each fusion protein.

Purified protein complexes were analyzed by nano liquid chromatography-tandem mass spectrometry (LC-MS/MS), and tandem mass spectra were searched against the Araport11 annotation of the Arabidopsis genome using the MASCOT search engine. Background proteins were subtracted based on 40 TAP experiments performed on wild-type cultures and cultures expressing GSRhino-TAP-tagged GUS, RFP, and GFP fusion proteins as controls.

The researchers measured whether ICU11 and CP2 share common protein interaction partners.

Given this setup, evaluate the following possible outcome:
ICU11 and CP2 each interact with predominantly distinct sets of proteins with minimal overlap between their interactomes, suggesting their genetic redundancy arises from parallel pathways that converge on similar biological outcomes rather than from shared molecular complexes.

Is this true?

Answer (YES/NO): YES